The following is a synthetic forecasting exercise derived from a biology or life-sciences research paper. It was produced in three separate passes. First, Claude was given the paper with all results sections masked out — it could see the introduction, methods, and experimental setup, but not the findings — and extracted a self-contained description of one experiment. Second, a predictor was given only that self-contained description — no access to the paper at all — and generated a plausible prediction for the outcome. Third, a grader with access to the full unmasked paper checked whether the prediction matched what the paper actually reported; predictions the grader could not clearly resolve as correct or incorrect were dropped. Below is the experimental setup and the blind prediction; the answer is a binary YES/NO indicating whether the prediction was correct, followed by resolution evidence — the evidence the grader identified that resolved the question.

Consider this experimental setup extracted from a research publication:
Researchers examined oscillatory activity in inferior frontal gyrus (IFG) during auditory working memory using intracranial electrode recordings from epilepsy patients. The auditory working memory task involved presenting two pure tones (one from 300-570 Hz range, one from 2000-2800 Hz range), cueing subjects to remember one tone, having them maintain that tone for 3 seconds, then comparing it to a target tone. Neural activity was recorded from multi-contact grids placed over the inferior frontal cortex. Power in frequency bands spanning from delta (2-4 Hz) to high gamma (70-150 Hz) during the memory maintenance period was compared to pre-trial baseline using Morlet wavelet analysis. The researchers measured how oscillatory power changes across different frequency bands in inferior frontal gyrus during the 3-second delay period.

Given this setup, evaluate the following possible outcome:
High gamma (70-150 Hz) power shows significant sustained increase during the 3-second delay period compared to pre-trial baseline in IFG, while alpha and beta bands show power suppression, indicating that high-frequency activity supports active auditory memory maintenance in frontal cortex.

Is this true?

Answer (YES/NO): NO